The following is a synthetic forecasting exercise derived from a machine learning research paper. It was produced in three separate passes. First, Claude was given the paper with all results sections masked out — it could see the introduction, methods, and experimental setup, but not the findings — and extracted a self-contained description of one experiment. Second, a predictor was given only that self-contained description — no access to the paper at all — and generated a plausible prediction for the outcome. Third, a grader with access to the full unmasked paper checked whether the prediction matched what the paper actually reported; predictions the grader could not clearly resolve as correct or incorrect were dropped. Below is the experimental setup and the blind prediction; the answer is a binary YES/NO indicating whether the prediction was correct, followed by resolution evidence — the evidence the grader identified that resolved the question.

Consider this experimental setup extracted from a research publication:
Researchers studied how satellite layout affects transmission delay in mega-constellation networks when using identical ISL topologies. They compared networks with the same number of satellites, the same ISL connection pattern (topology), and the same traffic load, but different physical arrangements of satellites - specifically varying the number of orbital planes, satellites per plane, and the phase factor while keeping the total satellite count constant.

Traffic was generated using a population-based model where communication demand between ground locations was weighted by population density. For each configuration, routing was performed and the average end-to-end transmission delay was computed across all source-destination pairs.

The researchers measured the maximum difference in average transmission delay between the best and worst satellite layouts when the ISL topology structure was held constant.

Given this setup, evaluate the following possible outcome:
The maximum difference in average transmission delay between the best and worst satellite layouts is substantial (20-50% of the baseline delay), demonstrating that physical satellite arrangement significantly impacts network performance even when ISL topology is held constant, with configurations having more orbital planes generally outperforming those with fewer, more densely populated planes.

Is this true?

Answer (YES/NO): NO